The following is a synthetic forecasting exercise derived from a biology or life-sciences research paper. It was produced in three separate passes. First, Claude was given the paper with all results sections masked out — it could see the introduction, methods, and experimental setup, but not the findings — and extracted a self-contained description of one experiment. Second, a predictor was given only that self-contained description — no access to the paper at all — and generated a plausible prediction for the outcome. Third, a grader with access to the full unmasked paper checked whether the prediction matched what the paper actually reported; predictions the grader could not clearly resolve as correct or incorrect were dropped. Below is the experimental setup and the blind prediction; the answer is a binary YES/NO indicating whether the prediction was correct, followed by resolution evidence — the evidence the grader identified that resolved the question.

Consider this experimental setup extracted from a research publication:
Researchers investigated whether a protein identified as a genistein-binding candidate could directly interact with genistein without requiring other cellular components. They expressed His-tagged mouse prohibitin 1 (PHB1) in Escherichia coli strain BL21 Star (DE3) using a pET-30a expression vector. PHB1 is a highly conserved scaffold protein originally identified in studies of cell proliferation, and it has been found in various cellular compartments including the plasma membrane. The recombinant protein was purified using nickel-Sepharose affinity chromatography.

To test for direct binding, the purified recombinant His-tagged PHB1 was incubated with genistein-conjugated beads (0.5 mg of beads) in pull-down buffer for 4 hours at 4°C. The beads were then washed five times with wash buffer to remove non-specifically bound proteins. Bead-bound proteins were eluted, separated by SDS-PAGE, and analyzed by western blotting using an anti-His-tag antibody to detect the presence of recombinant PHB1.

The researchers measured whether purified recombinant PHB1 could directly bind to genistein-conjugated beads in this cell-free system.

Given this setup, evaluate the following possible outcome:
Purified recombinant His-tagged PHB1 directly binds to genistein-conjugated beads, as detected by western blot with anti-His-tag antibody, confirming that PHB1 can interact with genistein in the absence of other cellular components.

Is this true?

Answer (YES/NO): YES